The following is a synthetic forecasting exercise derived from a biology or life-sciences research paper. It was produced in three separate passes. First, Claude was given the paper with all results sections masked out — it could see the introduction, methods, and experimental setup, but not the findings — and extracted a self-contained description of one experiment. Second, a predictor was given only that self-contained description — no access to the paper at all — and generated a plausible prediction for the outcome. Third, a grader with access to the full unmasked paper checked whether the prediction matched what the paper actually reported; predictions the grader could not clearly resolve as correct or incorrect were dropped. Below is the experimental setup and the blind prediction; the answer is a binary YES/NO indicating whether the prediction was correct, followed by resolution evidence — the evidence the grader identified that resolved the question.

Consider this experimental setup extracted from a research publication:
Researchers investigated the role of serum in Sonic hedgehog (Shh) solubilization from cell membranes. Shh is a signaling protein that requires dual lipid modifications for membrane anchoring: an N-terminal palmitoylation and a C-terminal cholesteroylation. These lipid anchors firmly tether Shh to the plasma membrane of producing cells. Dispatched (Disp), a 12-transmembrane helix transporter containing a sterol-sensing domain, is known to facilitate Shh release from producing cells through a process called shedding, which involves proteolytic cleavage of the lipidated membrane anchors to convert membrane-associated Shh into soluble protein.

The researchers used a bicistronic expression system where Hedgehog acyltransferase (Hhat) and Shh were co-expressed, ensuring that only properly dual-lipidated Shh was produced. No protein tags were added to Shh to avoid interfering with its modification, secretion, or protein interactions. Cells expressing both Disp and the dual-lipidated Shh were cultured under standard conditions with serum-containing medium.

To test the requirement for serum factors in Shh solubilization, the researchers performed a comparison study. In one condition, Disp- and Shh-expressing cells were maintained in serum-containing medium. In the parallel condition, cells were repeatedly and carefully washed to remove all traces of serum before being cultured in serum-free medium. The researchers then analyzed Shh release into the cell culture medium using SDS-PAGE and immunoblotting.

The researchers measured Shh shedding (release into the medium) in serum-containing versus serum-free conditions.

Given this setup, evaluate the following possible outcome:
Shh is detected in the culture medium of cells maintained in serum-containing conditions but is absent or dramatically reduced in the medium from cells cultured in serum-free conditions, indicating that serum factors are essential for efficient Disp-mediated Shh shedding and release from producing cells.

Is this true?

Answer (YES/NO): YES